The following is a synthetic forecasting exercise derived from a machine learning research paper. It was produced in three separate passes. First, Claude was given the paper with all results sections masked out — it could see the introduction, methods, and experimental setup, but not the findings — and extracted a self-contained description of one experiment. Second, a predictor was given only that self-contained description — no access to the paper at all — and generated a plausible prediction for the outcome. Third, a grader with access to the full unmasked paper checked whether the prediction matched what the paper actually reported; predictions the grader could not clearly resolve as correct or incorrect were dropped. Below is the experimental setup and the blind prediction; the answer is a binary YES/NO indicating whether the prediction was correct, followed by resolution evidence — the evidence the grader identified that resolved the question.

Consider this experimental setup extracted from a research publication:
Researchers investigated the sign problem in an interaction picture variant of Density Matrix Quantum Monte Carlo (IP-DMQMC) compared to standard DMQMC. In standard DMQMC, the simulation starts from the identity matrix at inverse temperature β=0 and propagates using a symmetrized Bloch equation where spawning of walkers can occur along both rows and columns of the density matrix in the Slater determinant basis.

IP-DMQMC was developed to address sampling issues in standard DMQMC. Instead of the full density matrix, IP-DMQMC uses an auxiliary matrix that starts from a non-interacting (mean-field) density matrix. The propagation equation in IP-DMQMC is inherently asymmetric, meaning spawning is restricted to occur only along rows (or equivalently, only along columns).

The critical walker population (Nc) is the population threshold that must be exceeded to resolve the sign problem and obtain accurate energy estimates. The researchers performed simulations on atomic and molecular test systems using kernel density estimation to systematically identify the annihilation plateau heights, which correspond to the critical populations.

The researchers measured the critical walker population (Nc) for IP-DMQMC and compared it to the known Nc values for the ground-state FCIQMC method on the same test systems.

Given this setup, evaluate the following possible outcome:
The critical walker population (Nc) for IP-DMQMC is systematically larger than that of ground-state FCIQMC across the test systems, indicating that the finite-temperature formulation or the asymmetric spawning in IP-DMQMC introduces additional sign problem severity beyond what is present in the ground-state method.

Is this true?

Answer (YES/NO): NO